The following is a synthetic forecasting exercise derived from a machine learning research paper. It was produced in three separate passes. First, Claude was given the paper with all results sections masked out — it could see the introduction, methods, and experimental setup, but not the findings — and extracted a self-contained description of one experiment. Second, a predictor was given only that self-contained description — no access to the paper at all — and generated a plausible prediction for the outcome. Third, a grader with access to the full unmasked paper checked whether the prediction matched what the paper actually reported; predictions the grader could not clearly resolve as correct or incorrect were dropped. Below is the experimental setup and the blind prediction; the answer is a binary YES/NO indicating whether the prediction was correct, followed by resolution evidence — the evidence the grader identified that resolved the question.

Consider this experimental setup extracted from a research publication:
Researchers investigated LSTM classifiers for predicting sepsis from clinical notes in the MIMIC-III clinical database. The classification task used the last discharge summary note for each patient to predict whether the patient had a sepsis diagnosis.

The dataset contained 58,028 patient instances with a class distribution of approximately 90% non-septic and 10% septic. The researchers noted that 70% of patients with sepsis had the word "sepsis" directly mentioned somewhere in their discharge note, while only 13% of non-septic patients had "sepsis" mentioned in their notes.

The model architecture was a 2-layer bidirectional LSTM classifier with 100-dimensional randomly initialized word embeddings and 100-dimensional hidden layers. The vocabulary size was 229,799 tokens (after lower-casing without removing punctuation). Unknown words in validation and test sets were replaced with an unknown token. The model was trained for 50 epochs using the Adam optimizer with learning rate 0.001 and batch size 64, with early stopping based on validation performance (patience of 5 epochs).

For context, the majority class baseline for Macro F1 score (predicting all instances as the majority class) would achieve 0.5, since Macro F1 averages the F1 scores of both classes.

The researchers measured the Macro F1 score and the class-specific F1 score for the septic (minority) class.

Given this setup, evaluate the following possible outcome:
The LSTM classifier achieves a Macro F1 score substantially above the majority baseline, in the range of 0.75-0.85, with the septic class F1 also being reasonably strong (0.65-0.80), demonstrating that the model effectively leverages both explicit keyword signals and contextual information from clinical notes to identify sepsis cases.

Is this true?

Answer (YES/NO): NO